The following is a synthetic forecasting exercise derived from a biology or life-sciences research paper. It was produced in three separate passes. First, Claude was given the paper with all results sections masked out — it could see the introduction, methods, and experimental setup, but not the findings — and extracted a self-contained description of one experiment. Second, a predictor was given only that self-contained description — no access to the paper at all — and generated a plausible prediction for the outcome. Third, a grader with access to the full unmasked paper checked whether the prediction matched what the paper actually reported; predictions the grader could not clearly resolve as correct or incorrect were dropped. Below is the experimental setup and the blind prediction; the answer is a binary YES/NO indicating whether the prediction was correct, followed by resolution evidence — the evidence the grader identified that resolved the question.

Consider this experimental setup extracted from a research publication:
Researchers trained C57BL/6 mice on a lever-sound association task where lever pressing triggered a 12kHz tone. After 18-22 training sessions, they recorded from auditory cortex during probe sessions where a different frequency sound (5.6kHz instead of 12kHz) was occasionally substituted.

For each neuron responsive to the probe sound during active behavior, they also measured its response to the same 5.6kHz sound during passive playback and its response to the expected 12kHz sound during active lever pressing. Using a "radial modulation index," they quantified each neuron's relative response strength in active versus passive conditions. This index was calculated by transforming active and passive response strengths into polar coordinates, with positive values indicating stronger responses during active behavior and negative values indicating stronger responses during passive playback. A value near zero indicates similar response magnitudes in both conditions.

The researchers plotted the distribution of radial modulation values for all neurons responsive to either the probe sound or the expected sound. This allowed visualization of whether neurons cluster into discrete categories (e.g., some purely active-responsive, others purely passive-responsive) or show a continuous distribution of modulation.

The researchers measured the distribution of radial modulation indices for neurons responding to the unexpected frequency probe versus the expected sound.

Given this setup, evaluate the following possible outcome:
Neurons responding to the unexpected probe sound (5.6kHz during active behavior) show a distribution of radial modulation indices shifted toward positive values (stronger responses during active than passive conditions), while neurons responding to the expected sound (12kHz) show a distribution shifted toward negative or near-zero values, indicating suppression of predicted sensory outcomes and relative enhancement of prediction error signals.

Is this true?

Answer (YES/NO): YES